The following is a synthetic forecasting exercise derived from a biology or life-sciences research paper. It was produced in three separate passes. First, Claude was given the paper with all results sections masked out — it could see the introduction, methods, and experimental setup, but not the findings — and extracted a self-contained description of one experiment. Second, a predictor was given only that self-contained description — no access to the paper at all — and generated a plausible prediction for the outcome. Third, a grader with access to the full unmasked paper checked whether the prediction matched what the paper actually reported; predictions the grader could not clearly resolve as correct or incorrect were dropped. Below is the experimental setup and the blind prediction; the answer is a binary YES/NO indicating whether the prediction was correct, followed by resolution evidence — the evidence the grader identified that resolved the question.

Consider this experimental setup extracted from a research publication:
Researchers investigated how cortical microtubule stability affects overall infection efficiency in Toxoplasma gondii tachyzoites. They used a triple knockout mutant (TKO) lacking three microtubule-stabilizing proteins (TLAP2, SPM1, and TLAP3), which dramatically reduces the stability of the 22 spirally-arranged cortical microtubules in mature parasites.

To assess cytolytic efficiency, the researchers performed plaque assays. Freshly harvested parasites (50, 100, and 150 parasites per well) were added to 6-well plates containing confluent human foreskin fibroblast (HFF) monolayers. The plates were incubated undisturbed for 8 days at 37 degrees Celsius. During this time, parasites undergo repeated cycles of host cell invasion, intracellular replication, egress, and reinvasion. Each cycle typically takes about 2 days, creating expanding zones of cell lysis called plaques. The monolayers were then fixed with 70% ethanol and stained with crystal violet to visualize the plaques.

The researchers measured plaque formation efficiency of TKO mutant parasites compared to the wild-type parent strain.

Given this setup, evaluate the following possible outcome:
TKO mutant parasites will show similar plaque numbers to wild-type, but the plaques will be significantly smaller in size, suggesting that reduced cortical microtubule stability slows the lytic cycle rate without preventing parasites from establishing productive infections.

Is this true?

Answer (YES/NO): NO